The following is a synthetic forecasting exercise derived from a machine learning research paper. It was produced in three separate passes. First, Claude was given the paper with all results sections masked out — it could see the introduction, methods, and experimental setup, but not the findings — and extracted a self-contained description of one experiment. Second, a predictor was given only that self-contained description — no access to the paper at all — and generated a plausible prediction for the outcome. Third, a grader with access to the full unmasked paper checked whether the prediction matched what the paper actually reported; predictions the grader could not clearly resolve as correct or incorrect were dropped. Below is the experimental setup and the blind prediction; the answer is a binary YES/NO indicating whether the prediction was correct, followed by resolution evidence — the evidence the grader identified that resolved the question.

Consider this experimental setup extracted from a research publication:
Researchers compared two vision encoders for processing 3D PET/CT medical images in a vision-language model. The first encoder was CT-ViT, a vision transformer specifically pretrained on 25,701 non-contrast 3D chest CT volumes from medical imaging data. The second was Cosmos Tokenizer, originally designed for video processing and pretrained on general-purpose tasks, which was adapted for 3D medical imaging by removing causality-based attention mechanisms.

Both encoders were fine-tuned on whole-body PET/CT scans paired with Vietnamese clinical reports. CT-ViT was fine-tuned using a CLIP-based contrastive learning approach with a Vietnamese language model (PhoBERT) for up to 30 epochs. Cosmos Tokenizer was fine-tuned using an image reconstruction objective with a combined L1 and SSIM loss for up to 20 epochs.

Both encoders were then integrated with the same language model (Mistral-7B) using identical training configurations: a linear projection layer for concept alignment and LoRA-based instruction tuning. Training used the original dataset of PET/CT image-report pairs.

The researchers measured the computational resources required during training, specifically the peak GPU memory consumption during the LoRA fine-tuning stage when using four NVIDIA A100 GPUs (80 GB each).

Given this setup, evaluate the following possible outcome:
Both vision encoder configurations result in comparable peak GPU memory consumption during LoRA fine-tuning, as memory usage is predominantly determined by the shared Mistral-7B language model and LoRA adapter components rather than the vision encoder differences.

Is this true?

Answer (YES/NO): NO